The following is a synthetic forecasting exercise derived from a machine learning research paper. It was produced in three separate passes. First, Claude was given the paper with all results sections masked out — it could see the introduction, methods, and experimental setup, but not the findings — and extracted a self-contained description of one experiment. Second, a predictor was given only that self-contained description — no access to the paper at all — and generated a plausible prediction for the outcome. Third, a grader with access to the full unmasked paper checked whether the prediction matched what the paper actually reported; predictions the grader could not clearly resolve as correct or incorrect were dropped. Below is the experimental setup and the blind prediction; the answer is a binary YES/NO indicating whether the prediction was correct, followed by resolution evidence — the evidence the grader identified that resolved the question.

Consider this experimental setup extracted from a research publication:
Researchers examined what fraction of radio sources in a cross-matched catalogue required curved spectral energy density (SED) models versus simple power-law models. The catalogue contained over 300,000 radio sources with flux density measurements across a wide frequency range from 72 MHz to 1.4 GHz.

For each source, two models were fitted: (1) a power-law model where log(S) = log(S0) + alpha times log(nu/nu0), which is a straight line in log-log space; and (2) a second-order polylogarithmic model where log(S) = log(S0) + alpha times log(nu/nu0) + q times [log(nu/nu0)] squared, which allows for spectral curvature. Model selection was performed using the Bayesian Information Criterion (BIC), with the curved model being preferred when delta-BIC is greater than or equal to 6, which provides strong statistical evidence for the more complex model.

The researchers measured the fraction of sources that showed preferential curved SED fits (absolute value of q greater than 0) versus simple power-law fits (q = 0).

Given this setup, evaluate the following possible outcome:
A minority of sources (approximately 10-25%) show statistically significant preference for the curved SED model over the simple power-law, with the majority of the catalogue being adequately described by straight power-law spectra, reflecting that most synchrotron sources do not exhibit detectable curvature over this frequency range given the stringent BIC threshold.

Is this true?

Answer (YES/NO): YES